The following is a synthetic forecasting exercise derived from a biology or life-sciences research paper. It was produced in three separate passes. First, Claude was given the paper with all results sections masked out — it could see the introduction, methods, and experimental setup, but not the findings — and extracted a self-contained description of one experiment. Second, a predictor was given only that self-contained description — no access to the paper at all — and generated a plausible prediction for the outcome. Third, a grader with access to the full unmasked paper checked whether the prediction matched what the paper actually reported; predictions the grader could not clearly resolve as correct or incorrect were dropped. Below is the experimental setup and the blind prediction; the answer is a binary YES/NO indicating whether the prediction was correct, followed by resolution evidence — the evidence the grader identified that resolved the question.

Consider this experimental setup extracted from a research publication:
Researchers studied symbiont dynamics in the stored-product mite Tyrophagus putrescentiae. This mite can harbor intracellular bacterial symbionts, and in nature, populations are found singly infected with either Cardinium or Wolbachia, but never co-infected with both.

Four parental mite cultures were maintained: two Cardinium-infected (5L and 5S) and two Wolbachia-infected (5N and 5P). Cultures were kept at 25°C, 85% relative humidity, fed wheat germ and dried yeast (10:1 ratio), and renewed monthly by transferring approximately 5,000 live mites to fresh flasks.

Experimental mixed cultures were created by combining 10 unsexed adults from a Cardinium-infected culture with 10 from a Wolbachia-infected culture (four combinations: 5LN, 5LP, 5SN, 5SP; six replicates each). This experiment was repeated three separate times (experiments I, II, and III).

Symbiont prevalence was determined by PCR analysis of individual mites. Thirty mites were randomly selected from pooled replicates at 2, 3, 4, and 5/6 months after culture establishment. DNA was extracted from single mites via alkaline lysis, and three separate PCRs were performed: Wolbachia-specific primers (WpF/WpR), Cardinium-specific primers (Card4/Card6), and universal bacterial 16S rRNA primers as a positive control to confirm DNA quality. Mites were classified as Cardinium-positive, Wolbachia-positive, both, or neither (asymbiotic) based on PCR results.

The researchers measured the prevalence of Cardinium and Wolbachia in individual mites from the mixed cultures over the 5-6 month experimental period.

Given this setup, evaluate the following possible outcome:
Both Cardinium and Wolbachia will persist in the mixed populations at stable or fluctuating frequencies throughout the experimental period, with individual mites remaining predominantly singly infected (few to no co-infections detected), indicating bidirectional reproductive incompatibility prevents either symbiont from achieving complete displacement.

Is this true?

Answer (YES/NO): NO